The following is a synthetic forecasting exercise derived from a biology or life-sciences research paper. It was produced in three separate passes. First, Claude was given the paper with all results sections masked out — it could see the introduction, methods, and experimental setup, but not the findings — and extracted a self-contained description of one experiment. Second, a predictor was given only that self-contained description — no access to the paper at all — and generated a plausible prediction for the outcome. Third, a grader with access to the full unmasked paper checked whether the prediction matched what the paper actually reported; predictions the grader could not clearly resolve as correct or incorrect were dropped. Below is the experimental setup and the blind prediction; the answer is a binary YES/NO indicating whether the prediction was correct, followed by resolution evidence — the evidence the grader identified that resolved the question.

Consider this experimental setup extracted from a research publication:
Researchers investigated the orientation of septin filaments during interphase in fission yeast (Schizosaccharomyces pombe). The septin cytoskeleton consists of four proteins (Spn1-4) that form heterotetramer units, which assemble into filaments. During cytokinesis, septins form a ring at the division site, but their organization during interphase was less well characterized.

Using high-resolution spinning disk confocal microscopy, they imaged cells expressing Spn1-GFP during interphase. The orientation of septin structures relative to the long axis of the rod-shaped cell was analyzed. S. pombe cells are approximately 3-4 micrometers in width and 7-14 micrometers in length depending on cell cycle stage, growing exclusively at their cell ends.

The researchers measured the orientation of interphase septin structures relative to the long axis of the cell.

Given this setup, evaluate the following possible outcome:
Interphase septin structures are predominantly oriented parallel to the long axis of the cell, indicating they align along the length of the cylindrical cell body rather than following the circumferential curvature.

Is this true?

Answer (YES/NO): YES